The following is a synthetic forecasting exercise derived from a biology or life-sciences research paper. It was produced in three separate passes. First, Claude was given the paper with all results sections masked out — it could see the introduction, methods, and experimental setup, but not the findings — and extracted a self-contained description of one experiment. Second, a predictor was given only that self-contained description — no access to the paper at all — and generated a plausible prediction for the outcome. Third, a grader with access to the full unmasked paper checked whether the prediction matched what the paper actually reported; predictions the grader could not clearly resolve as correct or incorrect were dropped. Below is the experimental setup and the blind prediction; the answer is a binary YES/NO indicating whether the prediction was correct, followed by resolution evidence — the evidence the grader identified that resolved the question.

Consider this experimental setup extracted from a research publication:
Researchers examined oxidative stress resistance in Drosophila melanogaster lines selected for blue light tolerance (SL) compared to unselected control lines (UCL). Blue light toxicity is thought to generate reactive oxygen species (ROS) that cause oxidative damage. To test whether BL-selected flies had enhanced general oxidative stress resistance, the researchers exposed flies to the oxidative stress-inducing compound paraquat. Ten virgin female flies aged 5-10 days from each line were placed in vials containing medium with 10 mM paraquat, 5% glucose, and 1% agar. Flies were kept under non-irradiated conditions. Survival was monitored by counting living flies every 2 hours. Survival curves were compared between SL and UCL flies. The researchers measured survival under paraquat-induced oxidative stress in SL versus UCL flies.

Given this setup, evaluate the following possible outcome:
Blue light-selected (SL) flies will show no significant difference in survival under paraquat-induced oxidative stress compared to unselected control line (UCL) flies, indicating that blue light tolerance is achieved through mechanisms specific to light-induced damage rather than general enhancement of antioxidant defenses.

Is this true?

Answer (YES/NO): NO